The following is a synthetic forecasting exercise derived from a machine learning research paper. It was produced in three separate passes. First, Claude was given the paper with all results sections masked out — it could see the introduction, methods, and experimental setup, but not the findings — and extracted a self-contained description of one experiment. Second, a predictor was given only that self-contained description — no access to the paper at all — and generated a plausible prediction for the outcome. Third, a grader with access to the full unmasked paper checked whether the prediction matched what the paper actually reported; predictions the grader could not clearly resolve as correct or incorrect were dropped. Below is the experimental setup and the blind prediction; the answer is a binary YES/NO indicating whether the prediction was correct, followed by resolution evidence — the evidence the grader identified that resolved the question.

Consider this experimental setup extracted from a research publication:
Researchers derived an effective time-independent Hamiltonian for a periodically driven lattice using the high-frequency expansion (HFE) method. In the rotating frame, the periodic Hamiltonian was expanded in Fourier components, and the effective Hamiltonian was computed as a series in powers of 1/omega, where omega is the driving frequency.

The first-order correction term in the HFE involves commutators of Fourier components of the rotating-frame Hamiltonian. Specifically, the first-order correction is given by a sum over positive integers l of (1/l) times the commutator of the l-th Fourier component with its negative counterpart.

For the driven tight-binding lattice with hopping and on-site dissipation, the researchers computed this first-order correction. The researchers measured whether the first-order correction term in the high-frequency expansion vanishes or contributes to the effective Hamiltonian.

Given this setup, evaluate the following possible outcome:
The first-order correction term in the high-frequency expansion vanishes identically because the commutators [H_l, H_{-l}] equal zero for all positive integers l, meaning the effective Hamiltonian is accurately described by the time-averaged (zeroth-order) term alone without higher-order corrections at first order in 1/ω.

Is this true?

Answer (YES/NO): YES